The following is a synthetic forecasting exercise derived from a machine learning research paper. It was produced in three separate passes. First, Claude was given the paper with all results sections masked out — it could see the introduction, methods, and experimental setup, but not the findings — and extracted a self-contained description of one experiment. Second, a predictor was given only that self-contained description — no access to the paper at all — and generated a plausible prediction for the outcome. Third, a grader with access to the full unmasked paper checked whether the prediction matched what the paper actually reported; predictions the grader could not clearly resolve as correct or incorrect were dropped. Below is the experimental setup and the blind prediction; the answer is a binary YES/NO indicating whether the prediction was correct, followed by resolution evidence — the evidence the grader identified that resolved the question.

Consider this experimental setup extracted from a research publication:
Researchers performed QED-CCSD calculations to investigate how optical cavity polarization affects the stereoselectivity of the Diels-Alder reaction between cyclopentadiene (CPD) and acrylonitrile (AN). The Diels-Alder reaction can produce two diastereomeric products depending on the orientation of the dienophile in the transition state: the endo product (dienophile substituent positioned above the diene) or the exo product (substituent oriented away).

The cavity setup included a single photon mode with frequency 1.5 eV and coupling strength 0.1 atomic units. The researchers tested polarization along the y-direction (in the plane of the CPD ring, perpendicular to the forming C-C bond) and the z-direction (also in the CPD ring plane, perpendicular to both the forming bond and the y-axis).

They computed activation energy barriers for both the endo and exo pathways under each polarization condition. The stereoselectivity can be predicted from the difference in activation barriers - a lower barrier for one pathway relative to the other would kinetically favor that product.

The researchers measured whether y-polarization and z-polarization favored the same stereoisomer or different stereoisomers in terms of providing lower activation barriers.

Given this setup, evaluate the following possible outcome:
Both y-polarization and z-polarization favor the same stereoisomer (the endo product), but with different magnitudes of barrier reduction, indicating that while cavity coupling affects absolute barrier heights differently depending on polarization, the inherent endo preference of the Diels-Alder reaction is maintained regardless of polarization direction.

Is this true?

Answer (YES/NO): NO